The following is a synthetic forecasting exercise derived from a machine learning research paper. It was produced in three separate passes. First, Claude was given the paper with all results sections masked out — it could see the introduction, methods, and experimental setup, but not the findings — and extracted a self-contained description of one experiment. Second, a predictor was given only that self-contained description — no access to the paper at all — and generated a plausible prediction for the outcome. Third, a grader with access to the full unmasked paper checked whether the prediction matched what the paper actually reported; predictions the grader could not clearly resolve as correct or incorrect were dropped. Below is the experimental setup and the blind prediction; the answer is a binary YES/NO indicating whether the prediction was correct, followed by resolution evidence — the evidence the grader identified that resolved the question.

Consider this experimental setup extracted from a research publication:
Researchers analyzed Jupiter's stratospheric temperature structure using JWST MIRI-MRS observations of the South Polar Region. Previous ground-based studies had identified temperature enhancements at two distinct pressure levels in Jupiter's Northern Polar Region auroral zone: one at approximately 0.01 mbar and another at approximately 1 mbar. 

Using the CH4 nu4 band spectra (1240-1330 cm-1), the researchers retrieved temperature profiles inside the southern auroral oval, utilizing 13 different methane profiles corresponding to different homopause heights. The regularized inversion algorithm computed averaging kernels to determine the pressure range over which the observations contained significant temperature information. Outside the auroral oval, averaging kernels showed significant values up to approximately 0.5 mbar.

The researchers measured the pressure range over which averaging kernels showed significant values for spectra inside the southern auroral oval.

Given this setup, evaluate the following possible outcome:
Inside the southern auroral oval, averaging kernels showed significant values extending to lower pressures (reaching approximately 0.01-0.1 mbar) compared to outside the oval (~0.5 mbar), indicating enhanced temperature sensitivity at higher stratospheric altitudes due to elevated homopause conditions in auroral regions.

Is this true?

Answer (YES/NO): YES